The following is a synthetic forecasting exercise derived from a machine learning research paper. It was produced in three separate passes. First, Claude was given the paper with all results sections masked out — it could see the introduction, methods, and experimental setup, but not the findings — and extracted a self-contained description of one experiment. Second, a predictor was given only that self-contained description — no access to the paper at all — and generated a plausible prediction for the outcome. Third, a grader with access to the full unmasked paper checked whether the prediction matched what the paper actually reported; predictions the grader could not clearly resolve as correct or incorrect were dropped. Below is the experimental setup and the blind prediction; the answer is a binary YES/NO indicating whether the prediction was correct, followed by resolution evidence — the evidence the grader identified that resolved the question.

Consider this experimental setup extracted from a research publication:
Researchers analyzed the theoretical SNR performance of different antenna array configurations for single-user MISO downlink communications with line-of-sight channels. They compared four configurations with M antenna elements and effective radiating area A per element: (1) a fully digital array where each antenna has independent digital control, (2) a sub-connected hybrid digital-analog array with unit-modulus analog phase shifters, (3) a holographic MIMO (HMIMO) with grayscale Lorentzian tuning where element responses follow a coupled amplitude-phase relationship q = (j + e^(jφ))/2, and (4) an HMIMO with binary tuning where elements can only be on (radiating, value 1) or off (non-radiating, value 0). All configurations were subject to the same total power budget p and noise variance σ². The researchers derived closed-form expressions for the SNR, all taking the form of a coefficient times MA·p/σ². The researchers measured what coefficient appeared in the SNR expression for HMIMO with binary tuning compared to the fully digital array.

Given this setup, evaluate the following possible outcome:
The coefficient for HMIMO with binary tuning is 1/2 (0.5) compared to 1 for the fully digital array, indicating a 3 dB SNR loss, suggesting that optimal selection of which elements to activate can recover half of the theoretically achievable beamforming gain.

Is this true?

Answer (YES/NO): NO